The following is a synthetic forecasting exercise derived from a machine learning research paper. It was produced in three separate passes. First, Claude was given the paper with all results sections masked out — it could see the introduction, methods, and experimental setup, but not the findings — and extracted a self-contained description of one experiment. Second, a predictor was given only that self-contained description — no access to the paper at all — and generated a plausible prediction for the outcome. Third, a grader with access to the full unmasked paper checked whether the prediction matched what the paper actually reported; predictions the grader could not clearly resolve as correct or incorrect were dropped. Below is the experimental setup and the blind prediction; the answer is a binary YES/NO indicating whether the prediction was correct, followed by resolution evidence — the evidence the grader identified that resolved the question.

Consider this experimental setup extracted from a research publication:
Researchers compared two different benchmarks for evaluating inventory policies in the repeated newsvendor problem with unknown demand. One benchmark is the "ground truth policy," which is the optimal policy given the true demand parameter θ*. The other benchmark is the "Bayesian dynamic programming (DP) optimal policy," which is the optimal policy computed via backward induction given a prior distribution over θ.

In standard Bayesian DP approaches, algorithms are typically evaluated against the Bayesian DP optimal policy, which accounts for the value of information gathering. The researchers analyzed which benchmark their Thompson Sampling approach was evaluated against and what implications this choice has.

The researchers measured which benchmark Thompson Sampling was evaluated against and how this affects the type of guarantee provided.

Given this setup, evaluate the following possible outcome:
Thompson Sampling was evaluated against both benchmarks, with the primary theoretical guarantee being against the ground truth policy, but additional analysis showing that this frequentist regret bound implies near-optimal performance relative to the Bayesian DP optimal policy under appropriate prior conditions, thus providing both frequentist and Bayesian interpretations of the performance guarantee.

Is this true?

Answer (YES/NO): NO